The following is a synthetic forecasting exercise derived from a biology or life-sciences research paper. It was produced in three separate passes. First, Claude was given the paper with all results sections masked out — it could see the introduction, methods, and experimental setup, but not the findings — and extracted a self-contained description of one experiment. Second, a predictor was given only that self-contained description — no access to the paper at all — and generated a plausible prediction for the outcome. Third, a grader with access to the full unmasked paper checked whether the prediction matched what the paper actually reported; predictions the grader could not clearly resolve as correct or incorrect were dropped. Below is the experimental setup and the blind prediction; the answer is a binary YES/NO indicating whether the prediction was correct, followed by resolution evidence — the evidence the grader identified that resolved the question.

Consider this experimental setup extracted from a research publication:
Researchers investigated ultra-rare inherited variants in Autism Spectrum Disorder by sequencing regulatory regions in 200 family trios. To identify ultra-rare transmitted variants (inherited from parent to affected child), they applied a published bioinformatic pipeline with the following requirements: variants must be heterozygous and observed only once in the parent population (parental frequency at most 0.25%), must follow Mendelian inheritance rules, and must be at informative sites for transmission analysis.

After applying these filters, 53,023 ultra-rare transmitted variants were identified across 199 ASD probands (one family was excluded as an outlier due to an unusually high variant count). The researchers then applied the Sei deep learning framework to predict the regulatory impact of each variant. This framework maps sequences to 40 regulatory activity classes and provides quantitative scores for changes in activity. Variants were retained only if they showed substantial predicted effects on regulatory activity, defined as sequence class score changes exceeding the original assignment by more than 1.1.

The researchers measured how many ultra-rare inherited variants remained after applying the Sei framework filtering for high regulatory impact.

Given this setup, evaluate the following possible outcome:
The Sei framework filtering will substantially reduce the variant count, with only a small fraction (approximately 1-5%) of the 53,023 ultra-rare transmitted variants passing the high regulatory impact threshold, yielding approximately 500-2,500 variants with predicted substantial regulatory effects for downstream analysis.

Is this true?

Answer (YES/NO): NO